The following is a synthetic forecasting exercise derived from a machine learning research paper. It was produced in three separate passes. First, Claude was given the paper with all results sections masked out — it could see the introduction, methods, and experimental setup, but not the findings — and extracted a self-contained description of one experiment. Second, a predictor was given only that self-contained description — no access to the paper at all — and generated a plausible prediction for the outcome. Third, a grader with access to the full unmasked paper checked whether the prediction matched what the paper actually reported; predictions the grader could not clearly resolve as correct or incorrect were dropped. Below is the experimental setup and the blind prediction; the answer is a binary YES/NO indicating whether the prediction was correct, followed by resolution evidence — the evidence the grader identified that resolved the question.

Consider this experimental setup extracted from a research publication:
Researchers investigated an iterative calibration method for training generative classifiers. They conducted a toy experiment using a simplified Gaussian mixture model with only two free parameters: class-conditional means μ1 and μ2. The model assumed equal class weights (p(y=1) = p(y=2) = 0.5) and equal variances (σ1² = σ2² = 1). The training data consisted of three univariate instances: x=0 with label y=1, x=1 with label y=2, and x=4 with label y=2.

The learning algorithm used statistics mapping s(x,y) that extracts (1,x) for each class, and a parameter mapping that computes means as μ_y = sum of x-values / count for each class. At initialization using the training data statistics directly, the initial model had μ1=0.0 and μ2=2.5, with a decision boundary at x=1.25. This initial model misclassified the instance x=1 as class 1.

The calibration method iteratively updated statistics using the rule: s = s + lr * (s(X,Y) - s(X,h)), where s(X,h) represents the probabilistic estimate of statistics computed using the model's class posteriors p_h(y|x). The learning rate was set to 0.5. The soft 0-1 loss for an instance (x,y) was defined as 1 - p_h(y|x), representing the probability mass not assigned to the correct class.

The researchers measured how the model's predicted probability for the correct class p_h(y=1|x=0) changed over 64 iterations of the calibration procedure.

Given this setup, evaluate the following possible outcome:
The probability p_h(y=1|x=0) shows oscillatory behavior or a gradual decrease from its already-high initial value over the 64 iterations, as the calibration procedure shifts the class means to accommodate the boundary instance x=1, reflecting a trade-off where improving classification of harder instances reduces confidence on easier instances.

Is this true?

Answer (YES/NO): NO